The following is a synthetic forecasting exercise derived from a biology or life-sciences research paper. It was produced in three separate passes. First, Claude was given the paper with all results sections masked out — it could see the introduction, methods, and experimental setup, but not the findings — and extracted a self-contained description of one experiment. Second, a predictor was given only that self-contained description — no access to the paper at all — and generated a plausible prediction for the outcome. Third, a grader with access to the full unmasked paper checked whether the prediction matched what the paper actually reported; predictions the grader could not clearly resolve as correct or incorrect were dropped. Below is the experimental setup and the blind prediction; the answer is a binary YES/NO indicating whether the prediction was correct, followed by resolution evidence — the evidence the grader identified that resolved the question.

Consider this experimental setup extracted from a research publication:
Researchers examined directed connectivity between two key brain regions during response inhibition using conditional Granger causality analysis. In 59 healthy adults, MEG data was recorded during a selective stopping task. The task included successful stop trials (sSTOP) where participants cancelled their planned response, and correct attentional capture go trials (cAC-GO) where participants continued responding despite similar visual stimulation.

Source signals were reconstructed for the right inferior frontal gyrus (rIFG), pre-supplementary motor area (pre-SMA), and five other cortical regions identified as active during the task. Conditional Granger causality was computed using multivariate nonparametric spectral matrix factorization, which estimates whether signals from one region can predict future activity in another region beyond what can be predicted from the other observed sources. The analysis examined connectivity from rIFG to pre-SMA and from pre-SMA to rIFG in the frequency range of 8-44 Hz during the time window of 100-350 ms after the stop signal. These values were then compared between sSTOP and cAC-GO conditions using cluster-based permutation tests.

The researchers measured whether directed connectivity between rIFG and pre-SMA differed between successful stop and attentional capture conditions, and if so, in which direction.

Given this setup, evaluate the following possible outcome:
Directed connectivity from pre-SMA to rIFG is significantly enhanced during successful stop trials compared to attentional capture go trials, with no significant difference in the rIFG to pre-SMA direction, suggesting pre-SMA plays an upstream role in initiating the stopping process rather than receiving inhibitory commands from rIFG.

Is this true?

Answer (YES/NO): NO